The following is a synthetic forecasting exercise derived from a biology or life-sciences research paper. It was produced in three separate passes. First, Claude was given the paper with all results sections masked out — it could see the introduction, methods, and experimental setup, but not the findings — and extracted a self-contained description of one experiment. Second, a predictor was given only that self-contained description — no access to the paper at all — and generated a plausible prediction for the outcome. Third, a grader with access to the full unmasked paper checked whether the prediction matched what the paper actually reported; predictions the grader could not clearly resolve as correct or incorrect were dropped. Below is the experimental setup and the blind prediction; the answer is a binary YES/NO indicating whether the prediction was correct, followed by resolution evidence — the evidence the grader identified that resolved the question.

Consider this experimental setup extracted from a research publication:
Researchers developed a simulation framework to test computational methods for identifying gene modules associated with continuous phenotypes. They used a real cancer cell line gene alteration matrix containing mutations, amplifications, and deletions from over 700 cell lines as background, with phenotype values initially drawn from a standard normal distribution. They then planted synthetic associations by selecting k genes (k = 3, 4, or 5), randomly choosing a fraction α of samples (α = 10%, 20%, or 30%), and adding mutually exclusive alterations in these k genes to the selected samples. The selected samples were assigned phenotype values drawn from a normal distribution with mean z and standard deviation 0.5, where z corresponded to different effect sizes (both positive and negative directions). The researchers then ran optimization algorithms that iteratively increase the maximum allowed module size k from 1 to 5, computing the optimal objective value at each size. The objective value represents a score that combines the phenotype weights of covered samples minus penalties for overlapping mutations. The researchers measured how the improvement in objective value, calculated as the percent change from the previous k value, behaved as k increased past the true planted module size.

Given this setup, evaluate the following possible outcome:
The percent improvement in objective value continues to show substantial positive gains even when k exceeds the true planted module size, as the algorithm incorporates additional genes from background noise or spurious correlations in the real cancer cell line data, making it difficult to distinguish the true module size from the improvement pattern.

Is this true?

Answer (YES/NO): NO